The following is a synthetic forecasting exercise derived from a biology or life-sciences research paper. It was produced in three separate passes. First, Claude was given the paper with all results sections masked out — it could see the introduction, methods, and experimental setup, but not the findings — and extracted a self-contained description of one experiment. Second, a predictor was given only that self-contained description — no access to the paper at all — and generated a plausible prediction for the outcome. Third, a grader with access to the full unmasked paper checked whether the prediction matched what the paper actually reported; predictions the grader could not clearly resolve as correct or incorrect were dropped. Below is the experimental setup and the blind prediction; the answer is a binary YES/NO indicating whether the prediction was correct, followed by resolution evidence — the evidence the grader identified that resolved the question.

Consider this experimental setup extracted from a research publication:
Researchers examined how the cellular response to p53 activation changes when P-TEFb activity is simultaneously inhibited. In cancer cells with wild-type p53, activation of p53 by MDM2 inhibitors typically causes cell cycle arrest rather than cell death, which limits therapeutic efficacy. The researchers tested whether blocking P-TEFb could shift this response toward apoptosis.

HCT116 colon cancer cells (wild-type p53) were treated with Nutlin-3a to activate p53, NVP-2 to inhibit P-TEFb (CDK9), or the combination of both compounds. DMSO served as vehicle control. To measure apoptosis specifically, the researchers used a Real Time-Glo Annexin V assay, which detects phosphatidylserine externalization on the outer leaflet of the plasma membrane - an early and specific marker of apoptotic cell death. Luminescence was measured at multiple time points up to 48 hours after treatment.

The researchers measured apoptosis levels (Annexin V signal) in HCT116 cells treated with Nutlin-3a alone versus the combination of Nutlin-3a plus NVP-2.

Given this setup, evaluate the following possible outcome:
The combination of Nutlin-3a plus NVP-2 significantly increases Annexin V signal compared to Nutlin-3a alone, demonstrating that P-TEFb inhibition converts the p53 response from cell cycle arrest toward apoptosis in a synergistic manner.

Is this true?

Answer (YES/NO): YES